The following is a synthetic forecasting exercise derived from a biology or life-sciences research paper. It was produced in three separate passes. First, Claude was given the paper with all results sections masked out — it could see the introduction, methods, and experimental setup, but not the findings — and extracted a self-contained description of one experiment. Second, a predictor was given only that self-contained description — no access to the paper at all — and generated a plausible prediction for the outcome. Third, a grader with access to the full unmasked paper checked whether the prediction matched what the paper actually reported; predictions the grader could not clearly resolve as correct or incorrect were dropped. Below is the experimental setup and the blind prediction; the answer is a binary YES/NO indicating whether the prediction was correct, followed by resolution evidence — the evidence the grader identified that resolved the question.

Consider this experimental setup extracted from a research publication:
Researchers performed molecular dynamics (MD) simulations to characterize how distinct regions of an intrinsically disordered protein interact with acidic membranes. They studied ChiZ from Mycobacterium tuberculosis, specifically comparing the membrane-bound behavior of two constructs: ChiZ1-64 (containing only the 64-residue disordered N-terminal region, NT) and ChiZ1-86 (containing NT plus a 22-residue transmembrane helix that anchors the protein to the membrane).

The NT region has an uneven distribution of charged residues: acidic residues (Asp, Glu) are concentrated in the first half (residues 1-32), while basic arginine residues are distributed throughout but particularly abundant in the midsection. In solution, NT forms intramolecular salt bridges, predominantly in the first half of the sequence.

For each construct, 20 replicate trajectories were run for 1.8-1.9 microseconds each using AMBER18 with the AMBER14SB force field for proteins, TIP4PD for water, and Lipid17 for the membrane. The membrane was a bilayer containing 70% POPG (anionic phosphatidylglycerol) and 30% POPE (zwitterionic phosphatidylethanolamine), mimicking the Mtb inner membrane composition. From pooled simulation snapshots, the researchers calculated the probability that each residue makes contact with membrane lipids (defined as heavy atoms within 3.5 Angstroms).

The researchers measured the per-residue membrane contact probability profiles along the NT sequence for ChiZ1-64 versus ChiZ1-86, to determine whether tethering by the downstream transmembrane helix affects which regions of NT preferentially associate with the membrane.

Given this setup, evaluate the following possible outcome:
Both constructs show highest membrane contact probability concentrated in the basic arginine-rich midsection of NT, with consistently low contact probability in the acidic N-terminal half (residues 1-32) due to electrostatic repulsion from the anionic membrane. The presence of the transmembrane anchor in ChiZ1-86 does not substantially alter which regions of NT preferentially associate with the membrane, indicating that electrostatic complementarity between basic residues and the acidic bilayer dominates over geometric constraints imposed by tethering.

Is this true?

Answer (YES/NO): NO